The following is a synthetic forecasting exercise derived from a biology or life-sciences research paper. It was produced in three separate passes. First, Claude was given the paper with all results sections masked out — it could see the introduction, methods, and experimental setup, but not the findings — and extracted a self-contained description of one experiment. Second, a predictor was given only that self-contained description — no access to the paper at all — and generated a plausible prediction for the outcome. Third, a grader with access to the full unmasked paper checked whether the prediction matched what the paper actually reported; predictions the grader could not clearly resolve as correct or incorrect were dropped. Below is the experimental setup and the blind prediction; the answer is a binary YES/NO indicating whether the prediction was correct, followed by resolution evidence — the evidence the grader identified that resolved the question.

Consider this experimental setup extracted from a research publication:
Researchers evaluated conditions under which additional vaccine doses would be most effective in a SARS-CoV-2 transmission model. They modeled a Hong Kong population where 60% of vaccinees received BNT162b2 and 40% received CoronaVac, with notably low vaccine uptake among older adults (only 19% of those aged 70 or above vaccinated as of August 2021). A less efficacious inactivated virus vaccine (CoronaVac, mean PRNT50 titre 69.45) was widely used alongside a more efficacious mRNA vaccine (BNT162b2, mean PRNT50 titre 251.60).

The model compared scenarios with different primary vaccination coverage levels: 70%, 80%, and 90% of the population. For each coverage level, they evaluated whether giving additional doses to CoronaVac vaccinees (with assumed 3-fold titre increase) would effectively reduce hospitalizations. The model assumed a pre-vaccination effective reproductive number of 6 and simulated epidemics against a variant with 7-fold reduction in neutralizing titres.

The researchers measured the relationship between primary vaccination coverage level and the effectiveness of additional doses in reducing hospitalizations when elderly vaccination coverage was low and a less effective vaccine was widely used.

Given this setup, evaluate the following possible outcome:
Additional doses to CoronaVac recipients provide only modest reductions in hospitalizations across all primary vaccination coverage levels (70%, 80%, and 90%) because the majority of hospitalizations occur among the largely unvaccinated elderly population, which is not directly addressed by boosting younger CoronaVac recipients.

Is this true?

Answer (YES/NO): NO